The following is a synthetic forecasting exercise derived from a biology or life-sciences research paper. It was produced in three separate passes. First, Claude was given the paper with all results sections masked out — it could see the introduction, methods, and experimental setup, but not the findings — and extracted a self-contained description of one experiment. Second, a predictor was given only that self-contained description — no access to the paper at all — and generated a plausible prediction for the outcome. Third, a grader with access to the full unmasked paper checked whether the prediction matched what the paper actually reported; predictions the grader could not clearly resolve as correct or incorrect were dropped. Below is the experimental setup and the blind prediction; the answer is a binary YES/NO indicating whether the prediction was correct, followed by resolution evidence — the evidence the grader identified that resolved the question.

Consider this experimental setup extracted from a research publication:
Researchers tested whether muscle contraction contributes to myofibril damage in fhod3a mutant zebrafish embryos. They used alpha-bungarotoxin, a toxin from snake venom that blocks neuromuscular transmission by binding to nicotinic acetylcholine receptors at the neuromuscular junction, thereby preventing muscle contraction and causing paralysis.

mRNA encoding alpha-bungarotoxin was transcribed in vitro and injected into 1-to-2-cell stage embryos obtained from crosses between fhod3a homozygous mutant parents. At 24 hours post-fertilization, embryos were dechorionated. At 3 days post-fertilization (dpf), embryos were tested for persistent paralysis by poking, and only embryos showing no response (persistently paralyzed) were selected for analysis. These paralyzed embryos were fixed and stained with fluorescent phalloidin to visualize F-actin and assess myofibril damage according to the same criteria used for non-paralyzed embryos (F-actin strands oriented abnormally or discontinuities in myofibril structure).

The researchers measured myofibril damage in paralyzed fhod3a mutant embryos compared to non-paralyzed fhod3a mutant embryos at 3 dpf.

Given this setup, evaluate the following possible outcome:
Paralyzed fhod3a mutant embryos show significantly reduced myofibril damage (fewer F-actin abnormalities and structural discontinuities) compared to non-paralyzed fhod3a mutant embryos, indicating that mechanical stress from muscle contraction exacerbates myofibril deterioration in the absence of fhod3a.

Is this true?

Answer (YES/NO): NO